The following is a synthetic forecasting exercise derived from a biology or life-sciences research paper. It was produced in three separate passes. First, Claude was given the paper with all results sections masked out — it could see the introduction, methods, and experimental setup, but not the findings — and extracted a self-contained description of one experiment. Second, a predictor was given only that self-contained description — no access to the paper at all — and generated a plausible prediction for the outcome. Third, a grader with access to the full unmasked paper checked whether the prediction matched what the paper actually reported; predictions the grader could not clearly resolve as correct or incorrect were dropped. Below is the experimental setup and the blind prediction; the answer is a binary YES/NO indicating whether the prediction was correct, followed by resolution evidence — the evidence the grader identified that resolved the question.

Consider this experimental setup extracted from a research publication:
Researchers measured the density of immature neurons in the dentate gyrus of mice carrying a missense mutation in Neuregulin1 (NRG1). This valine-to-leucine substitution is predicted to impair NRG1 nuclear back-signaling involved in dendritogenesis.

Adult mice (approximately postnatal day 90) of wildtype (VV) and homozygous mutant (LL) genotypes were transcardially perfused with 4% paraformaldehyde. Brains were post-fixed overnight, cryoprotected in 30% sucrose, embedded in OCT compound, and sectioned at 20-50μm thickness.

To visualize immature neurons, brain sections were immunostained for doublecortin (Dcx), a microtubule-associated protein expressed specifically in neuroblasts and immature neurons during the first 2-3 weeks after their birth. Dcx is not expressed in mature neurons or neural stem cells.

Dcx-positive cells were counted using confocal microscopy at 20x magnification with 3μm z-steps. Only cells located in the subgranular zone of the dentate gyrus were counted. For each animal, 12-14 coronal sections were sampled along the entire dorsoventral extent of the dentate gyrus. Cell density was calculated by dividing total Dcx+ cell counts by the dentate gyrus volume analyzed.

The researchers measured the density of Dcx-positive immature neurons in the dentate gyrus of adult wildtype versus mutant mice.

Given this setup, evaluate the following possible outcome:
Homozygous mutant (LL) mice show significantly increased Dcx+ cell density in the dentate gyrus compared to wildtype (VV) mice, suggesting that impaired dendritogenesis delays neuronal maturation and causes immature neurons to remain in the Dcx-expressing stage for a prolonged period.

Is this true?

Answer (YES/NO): NO